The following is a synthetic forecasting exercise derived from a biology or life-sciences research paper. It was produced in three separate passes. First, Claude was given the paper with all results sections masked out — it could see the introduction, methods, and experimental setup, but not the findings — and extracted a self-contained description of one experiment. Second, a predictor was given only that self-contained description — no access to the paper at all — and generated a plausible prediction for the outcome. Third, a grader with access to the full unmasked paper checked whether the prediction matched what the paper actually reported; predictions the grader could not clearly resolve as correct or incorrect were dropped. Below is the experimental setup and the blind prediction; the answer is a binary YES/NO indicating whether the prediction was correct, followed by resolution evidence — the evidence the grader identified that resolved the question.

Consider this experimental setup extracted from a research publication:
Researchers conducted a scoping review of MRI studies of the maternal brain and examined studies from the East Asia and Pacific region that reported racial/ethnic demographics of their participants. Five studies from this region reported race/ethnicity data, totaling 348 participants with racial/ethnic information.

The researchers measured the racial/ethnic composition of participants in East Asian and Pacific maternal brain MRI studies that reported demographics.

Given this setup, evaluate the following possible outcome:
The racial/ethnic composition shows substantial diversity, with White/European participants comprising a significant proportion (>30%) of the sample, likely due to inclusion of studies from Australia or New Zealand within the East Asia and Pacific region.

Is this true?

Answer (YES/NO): NO